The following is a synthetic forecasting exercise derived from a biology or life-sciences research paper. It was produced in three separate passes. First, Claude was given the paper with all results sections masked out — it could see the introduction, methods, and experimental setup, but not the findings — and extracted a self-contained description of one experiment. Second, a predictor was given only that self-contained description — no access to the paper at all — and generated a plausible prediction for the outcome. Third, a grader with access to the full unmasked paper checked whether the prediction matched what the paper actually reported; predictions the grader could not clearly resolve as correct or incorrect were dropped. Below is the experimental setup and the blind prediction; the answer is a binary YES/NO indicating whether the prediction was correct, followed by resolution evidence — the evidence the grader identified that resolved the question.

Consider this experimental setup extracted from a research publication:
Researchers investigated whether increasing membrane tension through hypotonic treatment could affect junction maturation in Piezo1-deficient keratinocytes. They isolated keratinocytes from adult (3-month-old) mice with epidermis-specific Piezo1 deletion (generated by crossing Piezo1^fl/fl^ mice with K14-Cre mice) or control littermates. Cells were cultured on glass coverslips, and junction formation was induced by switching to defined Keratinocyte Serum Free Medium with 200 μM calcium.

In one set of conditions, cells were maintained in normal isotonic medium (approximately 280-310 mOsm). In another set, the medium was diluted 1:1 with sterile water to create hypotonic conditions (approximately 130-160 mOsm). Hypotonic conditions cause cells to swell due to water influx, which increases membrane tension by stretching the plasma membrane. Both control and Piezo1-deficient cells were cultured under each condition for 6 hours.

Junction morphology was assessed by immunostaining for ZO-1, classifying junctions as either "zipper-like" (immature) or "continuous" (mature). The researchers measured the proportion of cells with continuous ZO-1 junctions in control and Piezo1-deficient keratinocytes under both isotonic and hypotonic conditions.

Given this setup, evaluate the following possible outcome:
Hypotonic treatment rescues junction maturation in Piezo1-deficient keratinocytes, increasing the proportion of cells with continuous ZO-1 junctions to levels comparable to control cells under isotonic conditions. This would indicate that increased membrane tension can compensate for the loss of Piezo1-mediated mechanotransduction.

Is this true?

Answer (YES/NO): YES